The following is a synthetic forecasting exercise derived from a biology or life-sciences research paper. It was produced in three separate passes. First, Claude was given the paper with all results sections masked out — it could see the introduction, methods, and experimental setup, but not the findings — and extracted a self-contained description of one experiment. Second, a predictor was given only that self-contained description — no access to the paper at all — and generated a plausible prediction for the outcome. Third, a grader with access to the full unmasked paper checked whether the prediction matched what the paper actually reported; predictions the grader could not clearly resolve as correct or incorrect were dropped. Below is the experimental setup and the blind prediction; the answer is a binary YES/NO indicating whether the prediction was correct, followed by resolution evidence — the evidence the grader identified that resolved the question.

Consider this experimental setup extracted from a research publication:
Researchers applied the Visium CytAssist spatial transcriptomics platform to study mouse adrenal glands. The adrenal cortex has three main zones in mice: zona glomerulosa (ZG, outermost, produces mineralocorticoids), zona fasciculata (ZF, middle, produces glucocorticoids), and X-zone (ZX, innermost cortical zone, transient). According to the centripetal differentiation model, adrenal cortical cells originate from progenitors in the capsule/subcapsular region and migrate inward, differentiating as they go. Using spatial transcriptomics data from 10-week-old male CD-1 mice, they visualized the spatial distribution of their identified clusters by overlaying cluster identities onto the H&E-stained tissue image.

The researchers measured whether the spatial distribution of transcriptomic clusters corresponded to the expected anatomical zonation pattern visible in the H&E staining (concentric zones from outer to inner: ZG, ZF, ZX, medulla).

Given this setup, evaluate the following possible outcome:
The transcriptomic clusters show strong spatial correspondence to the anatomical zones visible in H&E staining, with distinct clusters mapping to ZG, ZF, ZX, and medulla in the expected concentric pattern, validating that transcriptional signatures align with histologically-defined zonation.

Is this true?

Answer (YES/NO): YES